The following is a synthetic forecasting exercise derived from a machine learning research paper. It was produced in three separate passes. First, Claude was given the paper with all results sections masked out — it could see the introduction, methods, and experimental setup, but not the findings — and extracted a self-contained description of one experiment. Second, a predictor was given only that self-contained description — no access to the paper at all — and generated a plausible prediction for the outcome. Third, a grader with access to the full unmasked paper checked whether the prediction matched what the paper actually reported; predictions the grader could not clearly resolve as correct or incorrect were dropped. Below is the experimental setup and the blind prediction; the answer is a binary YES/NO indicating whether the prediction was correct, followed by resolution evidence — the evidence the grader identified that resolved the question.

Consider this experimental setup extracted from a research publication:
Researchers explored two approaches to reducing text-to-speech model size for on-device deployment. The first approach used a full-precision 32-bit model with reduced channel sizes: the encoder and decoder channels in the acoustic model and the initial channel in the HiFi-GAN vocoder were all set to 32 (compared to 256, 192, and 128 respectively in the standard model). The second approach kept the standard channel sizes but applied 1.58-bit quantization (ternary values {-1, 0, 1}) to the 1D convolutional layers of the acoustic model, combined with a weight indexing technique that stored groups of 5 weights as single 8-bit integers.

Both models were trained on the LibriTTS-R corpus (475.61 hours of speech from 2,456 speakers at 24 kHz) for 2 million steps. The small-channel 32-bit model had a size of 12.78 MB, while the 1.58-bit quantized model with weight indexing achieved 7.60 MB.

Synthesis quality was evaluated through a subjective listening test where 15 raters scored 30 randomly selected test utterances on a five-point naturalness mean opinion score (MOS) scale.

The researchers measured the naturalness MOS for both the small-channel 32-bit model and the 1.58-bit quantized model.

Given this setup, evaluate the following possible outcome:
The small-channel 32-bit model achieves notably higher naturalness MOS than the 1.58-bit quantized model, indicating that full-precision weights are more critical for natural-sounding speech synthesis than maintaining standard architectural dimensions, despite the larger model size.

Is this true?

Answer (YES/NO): NO